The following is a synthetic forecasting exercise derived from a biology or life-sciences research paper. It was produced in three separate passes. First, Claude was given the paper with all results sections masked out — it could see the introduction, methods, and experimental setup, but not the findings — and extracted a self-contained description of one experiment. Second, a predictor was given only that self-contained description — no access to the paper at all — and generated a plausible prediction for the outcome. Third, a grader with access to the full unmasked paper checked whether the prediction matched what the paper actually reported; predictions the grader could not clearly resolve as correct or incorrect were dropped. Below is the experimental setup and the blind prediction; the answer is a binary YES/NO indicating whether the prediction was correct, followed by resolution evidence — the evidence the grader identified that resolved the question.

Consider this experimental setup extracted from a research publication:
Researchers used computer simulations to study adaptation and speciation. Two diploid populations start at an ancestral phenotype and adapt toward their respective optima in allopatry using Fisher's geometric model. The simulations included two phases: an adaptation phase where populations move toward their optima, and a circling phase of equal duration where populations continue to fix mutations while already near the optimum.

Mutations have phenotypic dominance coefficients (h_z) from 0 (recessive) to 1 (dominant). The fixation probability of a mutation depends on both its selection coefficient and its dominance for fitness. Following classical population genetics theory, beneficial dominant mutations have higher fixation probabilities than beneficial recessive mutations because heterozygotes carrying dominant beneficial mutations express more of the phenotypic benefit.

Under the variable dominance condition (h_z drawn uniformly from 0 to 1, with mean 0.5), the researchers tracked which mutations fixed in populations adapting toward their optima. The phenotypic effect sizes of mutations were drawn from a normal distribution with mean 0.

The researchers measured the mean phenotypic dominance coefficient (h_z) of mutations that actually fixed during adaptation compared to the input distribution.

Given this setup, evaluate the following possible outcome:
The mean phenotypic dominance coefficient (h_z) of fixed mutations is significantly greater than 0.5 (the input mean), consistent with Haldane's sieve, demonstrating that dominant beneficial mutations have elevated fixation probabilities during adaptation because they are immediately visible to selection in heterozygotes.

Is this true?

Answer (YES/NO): YES